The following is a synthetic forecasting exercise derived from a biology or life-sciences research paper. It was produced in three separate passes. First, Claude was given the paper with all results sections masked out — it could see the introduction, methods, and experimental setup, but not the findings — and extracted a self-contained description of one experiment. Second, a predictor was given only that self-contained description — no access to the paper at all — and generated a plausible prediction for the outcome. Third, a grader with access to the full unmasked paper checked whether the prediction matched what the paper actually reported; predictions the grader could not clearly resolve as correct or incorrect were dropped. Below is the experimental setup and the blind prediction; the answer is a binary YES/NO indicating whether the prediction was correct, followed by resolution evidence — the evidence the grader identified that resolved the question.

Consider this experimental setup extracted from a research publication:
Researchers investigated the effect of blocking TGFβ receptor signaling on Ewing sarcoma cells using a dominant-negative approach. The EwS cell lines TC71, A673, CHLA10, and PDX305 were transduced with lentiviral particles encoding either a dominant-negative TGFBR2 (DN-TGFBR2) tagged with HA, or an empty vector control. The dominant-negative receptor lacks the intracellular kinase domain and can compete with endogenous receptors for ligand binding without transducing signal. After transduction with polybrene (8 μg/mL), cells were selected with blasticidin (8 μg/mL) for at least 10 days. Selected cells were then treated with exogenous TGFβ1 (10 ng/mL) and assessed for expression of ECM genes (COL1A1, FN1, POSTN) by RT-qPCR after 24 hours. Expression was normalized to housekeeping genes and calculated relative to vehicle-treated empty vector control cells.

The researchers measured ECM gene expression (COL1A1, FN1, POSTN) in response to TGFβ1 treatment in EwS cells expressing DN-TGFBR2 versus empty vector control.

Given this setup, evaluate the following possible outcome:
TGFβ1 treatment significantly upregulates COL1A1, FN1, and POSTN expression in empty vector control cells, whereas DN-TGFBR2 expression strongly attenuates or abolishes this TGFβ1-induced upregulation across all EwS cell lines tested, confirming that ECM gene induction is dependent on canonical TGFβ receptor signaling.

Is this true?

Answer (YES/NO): NO